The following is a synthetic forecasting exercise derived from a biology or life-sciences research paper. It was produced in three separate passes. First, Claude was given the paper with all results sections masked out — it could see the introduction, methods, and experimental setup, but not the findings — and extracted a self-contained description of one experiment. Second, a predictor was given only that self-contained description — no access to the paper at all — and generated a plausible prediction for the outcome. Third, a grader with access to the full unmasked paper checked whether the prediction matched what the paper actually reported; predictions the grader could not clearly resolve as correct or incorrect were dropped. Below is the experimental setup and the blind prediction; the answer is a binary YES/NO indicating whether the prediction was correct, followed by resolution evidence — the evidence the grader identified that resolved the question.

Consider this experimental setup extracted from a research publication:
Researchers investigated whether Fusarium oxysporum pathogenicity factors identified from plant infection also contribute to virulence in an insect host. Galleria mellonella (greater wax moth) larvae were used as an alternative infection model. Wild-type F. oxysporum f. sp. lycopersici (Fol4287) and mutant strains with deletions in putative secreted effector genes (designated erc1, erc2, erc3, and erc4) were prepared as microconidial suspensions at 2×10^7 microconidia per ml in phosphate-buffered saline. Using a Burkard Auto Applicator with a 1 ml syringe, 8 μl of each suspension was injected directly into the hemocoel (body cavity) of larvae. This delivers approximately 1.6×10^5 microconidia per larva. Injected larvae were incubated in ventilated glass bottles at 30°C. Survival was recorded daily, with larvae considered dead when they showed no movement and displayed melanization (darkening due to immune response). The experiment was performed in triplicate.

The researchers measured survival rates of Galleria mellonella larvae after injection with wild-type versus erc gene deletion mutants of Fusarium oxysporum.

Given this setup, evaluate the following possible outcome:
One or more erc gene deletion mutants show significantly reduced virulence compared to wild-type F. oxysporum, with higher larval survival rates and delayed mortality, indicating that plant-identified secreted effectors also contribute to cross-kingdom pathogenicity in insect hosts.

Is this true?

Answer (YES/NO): NO